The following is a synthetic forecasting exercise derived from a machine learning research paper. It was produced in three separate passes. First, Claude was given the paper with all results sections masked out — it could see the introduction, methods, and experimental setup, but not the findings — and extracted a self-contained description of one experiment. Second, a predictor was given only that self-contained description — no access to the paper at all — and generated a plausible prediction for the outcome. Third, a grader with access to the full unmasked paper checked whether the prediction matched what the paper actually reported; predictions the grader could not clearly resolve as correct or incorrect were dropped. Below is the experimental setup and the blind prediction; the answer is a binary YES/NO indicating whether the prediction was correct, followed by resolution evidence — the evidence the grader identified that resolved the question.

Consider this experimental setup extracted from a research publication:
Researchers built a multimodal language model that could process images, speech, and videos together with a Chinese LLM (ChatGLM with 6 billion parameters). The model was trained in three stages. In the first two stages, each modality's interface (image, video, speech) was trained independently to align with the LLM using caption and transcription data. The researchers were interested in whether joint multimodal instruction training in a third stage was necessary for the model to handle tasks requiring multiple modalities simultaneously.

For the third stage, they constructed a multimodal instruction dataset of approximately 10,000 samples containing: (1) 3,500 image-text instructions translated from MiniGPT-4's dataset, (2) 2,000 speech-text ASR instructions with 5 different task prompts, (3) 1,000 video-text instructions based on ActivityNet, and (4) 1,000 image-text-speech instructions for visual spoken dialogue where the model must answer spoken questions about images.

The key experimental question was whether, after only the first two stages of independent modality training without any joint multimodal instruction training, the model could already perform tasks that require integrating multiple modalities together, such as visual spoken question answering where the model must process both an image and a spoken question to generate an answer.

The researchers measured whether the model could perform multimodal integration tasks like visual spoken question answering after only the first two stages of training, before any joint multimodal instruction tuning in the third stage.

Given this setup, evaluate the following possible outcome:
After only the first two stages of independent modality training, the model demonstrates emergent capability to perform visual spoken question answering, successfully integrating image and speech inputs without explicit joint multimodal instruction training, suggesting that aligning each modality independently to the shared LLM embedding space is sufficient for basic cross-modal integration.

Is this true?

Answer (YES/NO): YES